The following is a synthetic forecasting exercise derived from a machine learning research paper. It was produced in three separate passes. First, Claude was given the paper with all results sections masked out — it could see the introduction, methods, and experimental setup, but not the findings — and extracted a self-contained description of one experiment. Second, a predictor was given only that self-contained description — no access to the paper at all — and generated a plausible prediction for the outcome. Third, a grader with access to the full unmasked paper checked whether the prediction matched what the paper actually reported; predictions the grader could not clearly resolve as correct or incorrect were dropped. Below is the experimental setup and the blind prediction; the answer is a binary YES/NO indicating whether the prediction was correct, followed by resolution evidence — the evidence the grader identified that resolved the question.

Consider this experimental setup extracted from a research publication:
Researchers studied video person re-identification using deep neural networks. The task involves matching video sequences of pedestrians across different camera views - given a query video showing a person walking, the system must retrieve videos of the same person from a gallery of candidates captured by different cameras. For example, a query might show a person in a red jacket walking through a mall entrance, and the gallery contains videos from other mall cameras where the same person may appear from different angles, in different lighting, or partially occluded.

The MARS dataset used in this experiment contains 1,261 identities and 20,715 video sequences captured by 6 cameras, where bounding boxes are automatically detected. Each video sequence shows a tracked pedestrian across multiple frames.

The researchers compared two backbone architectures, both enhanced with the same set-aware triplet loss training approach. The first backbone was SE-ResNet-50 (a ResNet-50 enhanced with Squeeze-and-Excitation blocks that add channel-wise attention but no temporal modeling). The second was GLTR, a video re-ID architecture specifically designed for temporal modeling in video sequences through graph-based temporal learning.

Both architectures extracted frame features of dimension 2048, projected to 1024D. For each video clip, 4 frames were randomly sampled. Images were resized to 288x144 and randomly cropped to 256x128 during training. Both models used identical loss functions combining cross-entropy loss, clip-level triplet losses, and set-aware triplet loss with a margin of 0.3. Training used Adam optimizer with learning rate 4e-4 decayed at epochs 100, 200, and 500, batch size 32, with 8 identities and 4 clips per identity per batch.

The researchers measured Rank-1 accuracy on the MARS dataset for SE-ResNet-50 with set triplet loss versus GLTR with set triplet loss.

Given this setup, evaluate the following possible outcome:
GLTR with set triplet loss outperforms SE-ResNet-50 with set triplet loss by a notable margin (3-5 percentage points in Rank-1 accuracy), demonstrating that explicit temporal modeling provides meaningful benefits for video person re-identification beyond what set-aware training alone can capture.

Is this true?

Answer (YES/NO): NO